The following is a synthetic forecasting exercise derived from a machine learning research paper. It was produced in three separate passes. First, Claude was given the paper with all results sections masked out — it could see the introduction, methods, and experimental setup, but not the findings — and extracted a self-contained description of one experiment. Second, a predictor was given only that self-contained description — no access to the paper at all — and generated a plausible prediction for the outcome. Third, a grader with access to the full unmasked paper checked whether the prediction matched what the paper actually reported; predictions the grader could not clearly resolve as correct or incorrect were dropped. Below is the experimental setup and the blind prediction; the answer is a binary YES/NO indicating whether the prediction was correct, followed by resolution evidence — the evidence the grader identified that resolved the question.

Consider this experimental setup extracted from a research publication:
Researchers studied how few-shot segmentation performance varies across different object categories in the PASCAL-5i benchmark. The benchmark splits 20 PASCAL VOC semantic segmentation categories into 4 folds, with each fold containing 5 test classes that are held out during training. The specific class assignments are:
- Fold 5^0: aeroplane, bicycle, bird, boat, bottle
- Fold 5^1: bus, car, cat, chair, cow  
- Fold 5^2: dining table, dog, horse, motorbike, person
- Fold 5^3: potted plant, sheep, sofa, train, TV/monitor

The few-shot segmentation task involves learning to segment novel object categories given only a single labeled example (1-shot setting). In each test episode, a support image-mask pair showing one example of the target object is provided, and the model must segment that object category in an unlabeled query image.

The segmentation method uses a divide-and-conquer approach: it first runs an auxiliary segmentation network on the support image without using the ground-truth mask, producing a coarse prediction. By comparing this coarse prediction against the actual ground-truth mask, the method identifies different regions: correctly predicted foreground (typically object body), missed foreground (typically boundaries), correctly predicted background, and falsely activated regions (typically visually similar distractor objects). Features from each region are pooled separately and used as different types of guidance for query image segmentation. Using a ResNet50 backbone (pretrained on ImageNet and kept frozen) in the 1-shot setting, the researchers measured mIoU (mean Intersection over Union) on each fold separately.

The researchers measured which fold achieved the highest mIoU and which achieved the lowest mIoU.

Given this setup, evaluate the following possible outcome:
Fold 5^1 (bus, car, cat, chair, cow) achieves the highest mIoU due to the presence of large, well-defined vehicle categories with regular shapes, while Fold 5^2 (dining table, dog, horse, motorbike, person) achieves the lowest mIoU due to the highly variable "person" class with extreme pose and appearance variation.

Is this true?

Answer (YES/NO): NO